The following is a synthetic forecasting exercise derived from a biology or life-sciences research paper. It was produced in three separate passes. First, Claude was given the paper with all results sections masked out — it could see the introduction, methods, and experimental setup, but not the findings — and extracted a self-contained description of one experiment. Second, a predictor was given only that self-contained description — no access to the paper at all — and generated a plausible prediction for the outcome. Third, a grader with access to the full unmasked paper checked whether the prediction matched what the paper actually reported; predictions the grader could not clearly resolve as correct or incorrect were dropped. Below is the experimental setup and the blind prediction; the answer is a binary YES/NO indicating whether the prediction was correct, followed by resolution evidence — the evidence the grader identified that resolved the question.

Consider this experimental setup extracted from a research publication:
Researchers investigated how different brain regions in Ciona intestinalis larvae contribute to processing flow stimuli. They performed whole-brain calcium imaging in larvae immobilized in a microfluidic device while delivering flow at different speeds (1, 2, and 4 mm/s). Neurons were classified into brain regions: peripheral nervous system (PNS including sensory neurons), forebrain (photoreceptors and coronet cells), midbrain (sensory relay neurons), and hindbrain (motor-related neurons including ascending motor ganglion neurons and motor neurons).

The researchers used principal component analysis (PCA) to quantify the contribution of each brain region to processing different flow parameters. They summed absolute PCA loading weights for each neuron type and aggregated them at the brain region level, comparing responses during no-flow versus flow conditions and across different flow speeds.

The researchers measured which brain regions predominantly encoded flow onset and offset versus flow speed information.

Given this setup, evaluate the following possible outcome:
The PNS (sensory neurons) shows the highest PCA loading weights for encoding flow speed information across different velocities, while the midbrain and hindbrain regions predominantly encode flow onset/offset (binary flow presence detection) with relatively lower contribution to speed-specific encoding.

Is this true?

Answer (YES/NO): NO